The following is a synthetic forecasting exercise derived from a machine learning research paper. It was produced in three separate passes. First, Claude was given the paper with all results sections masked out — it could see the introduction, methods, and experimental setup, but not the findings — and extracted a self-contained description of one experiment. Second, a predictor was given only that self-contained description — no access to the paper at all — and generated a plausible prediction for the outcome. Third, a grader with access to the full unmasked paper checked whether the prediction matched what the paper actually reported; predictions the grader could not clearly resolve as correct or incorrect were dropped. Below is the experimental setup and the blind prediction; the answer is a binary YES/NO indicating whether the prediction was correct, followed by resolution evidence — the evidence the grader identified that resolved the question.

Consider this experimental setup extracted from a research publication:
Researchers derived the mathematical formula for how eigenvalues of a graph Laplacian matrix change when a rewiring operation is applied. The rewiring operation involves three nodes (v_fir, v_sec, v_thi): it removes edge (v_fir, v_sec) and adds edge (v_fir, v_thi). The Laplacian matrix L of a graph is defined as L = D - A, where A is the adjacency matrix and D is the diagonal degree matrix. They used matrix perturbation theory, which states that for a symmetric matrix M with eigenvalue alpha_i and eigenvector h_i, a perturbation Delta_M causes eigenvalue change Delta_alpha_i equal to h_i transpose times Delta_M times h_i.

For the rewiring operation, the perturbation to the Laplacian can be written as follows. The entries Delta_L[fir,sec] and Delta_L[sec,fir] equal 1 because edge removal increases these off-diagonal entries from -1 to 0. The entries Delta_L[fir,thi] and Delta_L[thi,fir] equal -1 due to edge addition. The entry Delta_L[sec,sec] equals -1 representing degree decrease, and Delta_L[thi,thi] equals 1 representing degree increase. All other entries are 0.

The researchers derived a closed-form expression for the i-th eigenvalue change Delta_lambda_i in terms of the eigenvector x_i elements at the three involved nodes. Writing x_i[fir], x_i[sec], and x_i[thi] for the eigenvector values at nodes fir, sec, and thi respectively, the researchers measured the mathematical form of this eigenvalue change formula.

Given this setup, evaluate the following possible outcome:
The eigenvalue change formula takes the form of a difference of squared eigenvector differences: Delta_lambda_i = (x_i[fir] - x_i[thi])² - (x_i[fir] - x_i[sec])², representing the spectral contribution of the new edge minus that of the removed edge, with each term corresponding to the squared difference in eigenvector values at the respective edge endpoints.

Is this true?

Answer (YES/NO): NO